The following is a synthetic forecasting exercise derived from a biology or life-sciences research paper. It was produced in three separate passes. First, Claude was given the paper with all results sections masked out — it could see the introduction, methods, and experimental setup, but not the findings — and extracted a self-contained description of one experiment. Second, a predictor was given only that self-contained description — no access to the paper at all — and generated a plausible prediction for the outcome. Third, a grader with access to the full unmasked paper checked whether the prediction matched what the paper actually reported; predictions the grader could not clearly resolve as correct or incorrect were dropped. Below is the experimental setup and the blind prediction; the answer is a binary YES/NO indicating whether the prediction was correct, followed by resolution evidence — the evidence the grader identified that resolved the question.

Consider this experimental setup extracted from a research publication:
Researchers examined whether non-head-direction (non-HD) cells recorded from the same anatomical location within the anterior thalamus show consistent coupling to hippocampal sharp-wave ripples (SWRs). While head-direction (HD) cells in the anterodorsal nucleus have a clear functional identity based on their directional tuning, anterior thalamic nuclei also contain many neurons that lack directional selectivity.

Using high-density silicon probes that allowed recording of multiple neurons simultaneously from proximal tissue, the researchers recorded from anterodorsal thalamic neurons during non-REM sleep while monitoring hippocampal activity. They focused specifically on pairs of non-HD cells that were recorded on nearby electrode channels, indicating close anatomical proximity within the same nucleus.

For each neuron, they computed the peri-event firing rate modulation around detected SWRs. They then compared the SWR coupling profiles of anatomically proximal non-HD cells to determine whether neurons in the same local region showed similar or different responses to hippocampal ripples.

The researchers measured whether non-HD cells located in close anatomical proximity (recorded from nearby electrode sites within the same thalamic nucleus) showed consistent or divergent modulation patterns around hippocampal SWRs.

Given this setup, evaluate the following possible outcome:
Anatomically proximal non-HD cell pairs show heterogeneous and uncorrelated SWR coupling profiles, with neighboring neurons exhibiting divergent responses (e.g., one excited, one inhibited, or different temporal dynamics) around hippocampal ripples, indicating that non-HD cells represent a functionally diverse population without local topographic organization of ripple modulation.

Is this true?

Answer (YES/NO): YES